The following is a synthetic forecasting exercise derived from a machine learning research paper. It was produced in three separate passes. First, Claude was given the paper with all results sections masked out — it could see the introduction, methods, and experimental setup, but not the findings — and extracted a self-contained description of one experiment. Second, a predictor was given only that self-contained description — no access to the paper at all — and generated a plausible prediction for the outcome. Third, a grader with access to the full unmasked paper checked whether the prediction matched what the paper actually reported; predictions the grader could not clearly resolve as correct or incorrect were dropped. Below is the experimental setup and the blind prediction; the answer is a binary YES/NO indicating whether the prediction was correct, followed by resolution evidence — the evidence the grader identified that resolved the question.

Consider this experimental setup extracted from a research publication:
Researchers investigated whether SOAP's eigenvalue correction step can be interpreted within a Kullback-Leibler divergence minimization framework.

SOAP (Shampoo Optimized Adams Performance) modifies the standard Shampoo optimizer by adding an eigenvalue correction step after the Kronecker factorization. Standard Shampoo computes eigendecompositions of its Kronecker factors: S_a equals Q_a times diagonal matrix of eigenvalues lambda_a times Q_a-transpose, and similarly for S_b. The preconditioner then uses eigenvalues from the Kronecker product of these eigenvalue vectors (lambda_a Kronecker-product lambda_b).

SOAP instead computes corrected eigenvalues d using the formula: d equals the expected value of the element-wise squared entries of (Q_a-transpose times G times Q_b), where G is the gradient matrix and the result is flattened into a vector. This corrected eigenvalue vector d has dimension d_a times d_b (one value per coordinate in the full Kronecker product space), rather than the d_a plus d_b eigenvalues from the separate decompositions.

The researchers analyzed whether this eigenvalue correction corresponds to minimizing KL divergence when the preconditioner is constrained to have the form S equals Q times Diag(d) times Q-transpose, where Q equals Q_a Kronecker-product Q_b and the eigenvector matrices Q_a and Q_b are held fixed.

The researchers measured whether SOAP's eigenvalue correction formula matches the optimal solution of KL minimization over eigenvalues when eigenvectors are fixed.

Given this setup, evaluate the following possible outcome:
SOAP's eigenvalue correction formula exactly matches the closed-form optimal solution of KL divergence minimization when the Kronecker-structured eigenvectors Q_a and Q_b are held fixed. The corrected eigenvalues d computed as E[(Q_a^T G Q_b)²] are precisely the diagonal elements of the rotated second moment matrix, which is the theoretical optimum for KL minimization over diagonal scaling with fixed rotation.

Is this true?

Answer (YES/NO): YES